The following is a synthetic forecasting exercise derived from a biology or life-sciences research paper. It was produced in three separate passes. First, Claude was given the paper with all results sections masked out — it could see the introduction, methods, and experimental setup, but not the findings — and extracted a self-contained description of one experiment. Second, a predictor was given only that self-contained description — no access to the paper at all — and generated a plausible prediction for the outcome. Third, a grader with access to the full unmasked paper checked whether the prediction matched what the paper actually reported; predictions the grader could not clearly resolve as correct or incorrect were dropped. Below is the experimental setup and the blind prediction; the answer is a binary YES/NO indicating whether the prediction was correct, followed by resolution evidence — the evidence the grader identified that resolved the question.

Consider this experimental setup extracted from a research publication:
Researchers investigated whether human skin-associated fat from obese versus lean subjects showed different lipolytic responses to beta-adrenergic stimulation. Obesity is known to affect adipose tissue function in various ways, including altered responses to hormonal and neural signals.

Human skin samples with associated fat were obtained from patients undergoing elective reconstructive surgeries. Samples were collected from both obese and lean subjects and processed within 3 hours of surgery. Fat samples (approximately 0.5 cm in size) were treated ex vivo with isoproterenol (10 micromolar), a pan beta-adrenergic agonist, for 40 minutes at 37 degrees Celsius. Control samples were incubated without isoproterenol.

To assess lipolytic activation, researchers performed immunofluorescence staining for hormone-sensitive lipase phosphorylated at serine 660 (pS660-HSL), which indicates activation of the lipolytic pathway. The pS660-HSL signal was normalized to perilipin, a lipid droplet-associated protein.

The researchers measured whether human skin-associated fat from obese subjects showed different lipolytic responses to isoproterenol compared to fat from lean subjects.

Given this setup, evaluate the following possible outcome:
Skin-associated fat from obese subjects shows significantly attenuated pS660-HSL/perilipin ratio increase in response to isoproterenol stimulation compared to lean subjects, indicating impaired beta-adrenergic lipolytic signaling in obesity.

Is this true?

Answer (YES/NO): NO